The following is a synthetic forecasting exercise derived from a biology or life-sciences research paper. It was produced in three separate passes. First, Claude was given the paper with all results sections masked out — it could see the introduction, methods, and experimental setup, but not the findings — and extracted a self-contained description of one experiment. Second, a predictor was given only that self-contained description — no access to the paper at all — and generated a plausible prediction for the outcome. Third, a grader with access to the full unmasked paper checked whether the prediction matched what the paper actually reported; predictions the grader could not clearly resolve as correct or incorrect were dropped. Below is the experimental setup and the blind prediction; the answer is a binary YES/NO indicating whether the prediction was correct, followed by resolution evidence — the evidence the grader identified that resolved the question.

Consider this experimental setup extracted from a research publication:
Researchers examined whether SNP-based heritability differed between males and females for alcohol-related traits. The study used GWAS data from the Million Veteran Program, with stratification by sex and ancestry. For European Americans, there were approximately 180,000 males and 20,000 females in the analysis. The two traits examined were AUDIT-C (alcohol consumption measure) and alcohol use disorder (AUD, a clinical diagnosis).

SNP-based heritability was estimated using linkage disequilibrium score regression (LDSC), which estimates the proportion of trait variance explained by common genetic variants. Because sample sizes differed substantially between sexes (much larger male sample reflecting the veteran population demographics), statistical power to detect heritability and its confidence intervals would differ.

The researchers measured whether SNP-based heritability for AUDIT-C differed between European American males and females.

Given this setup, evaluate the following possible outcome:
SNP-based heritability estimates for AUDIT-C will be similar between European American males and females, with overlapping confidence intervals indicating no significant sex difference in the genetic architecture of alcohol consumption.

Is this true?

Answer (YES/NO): YES